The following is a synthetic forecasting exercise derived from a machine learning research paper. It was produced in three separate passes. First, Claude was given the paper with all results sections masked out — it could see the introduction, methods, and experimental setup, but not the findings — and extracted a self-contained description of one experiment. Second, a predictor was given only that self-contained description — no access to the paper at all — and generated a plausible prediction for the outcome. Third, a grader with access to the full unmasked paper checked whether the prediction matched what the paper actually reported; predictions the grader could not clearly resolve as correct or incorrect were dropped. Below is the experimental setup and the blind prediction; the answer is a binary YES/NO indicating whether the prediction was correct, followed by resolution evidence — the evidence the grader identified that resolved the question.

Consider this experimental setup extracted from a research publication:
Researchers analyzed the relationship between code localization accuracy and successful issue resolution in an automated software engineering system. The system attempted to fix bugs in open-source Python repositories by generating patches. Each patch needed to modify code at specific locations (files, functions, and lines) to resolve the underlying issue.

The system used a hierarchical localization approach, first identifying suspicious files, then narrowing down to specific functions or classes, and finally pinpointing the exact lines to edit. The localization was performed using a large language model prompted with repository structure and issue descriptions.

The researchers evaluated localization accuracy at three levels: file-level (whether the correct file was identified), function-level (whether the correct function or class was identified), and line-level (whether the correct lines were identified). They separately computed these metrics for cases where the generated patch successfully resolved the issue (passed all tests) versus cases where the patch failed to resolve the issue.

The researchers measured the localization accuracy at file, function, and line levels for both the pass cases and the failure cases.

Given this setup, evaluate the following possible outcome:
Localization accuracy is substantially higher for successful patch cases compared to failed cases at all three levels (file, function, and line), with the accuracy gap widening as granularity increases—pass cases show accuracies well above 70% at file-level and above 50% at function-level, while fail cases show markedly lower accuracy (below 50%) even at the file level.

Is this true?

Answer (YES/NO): NO